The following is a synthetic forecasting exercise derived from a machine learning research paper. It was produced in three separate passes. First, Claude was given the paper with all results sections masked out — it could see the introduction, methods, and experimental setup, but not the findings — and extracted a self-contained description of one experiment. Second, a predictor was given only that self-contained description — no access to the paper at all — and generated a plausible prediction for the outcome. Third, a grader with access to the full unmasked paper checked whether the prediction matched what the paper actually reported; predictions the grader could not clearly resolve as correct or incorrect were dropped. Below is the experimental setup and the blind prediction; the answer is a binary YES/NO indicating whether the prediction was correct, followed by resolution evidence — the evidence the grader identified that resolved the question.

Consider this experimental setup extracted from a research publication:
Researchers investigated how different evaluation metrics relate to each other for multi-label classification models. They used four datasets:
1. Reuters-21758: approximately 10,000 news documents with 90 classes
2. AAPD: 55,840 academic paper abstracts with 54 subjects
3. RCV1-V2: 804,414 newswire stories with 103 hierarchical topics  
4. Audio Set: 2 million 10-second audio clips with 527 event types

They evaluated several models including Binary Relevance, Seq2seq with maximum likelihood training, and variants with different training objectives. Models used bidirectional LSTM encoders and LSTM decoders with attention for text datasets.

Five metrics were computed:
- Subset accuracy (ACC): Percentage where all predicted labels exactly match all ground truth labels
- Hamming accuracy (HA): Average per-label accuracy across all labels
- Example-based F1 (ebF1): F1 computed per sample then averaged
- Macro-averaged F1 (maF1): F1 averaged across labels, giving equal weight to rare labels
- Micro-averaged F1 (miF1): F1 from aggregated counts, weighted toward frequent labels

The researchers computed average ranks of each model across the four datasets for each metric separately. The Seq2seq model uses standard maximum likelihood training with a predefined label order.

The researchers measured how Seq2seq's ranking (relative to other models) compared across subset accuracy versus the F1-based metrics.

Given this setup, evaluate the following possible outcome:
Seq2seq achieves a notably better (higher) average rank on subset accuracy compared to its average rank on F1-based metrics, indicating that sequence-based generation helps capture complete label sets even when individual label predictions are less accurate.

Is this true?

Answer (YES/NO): YES